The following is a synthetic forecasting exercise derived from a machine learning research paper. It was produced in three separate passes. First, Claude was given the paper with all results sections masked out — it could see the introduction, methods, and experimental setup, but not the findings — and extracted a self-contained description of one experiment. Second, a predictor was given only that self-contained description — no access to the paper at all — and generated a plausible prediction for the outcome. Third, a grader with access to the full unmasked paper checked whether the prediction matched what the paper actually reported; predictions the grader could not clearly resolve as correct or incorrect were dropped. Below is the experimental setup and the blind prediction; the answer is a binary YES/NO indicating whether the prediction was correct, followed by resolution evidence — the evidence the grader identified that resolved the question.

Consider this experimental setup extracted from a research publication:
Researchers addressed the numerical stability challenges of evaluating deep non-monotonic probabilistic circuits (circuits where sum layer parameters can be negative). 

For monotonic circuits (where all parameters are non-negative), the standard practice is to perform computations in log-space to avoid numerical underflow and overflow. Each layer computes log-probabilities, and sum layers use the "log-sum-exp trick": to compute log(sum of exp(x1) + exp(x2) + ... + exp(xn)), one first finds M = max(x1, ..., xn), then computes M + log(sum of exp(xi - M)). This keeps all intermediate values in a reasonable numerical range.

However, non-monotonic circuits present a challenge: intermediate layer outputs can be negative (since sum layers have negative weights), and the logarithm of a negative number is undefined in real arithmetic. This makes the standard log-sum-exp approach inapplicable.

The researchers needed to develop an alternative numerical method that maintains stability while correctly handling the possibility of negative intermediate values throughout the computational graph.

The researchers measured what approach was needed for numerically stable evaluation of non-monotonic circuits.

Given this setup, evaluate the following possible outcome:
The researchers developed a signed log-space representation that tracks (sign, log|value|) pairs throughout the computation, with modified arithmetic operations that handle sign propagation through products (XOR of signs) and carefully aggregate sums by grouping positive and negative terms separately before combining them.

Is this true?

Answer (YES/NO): YES